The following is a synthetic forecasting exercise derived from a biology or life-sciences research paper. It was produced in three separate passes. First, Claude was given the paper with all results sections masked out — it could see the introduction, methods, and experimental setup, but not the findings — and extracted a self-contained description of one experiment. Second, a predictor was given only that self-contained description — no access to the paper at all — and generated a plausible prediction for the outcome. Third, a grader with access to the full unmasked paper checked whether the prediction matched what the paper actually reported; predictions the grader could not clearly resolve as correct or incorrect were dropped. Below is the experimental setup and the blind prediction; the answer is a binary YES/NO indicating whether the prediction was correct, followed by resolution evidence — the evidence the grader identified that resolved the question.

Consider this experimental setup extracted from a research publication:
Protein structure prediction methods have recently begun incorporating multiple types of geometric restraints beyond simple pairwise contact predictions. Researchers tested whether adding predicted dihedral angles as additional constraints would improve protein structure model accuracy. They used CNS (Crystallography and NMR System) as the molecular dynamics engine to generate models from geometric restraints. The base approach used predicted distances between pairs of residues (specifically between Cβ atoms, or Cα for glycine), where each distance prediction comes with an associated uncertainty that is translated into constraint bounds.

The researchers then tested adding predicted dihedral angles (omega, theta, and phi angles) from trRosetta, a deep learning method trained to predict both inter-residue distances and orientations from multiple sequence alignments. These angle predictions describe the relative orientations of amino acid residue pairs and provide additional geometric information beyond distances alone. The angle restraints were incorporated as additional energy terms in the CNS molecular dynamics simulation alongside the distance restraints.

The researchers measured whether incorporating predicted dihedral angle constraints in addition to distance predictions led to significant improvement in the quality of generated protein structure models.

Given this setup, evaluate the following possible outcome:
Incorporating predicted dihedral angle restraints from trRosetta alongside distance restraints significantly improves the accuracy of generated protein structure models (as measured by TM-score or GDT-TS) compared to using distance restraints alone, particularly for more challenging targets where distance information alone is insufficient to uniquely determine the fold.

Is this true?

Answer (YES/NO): NO